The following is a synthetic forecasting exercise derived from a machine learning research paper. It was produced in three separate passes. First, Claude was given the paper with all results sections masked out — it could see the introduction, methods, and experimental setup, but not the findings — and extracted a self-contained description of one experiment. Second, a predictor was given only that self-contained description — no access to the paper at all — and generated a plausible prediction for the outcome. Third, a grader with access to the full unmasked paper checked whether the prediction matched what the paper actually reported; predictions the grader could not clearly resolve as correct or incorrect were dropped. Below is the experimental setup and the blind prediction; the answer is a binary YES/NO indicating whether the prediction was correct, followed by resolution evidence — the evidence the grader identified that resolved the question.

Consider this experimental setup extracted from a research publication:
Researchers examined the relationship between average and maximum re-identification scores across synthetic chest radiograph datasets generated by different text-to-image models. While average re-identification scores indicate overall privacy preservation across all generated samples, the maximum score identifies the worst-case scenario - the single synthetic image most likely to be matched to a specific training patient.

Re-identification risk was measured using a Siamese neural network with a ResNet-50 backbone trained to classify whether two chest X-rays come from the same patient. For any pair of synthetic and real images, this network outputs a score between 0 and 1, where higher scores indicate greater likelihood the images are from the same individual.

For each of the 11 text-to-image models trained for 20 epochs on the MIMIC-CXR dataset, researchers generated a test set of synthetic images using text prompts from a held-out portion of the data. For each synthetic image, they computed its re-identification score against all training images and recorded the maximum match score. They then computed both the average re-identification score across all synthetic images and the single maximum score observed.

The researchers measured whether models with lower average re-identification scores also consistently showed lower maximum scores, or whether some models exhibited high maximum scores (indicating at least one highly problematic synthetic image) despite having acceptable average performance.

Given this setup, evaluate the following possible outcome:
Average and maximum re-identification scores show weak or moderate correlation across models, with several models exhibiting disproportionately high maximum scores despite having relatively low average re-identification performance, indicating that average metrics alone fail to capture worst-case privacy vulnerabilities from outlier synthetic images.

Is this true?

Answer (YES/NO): YES